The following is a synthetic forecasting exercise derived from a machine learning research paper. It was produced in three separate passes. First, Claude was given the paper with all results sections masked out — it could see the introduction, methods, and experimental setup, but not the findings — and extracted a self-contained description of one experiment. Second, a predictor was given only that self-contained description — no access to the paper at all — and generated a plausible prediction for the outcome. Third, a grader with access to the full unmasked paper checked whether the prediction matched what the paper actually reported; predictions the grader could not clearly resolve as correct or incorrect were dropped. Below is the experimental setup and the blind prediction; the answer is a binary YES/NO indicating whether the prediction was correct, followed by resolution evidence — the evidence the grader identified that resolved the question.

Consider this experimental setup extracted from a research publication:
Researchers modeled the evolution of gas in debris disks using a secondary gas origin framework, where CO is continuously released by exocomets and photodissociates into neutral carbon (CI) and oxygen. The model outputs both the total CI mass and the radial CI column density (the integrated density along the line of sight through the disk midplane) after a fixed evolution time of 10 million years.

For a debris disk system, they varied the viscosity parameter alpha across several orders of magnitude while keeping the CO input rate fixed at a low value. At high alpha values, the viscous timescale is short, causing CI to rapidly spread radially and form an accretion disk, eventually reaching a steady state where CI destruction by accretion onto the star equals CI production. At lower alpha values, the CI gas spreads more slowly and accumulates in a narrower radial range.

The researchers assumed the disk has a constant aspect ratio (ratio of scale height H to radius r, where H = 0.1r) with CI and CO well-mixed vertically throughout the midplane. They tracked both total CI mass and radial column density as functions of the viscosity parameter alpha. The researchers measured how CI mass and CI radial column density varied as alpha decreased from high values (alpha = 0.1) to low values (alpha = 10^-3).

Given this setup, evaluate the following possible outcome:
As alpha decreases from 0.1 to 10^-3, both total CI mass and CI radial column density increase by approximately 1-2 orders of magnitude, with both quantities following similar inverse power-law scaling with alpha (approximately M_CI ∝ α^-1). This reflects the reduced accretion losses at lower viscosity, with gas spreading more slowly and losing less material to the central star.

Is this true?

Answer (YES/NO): NO